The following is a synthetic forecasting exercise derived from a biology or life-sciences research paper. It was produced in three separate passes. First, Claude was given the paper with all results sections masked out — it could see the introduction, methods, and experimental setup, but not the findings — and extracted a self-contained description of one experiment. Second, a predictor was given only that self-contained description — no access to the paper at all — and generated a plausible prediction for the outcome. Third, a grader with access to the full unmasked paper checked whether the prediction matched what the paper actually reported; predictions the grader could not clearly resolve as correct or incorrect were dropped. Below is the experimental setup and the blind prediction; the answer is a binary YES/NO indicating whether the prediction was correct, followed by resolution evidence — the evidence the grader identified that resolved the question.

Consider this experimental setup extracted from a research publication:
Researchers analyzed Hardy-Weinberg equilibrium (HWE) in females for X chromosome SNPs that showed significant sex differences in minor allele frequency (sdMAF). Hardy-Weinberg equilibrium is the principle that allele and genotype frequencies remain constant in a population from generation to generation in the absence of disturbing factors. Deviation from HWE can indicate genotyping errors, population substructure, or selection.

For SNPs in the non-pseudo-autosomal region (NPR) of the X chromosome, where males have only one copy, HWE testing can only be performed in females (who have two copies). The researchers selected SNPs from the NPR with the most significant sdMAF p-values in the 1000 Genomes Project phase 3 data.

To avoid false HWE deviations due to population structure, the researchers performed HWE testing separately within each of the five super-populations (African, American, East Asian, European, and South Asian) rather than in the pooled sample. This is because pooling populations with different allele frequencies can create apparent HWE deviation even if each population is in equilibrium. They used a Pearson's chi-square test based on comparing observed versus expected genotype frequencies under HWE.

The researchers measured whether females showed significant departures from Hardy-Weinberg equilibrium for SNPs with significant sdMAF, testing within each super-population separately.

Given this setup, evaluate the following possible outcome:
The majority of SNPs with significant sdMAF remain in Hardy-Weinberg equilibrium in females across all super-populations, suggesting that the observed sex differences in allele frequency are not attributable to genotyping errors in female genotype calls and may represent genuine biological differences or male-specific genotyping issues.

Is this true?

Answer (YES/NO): NO